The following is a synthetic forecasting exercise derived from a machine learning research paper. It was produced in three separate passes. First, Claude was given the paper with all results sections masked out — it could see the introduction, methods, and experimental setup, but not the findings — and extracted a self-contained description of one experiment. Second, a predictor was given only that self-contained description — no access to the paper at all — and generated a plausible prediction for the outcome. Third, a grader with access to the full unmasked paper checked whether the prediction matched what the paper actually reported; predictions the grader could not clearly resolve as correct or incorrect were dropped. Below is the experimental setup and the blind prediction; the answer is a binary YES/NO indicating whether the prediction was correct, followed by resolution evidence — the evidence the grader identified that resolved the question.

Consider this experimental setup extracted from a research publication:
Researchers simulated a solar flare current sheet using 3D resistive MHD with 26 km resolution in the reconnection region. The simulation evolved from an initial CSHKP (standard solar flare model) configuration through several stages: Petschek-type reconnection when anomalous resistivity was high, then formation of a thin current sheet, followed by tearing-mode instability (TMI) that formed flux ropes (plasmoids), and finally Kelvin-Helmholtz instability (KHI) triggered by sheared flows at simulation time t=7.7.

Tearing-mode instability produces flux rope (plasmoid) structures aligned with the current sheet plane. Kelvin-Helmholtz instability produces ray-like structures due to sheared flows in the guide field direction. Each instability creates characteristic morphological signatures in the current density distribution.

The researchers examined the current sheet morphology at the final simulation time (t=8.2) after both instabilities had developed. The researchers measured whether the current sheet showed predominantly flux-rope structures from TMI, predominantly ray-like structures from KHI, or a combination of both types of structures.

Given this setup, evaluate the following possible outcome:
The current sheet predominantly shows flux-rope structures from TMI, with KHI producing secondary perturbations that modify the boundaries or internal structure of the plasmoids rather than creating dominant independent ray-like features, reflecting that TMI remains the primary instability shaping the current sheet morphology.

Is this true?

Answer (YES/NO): NO